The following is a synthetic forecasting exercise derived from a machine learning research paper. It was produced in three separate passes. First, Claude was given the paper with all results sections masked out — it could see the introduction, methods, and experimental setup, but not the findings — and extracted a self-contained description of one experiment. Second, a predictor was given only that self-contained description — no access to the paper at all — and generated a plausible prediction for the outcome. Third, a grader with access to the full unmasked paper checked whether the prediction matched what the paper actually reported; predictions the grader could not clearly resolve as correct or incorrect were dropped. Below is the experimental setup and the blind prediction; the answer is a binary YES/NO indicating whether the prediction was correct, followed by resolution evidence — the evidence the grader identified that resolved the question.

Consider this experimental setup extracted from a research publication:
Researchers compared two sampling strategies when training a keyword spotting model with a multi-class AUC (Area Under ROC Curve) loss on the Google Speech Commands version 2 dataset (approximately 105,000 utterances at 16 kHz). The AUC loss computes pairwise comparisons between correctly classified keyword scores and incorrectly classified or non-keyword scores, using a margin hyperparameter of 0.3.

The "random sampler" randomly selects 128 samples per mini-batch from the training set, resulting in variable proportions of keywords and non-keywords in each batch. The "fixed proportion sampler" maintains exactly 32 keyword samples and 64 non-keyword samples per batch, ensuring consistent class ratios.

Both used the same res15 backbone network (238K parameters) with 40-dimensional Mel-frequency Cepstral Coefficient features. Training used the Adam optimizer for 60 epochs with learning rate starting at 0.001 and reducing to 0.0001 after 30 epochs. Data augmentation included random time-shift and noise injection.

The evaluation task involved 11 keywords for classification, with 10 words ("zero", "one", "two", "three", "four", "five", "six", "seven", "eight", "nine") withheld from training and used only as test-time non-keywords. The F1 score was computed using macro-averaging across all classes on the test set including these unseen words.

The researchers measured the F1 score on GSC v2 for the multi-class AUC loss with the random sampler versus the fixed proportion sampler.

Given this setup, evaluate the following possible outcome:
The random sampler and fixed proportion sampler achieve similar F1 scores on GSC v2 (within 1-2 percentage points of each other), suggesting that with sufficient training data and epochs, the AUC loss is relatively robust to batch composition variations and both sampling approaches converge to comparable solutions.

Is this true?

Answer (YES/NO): YES